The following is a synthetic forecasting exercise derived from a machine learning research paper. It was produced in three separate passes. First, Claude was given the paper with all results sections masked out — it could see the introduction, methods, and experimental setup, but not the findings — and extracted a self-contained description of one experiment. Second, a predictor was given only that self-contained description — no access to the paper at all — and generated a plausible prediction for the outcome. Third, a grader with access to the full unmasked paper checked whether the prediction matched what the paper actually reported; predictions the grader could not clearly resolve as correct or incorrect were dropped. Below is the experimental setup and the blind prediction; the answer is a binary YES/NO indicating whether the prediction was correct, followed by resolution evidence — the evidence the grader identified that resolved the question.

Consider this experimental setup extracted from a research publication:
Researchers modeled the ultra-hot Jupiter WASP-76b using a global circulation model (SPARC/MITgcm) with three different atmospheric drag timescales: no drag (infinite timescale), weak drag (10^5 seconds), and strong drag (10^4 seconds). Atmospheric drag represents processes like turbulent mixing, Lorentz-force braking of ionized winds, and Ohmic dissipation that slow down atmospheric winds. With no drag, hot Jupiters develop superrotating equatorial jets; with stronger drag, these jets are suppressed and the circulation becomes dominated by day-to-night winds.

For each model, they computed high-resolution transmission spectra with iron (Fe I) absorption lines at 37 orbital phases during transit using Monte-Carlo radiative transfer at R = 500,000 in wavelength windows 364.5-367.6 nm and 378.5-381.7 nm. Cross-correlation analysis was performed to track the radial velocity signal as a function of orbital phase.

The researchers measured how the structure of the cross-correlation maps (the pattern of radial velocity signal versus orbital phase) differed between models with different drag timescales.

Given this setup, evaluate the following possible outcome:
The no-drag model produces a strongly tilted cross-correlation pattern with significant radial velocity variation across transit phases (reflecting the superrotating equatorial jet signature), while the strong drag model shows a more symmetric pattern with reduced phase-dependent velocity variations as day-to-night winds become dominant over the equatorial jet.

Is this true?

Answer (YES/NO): NO